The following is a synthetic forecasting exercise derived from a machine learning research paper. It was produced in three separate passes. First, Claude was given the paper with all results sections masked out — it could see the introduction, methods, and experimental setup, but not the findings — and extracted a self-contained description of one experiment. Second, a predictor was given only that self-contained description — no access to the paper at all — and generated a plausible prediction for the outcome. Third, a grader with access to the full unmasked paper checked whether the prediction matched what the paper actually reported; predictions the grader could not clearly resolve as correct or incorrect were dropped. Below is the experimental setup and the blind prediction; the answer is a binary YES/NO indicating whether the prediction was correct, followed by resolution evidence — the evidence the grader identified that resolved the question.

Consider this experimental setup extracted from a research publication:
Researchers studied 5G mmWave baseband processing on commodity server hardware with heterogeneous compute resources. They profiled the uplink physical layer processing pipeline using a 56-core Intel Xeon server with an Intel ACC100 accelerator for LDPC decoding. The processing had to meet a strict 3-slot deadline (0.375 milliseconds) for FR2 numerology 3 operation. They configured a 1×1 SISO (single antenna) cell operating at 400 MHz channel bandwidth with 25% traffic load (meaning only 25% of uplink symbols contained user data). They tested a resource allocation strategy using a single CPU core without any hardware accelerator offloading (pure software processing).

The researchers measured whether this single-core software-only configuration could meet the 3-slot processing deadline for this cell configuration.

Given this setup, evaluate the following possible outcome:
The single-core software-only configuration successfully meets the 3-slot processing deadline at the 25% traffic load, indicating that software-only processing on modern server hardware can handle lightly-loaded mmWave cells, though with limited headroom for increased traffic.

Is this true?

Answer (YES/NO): YES